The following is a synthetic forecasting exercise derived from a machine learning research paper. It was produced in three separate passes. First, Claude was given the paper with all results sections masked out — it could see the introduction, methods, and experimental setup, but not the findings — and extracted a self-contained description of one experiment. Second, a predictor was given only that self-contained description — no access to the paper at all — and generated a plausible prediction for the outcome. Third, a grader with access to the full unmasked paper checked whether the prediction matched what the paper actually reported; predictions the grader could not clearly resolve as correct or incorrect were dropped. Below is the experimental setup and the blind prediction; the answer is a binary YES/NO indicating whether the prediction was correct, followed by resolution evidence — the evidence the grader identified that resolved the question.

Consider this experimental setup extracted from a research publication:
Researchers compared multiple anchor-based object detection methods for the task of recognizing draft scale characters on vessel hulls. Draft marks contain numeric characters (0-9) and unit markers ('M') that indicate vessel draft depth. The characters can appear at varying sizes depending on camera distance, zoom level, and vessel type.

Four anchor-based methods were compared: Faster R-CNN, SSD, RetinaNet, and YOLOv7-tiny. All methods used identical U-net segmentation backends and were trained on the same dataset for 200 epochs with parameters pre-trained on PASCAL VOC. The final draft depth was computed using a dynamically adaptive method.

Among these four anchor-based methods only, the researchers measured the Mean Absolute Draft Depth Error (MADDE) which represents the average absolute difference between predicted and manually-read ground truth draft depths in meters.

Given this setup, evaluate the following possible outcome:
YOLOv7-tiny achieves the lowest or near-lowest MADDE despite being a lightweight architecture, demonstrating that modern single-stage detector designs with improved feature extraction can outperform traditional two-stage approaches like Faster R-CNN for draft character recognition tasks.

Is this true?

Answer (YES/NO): YES